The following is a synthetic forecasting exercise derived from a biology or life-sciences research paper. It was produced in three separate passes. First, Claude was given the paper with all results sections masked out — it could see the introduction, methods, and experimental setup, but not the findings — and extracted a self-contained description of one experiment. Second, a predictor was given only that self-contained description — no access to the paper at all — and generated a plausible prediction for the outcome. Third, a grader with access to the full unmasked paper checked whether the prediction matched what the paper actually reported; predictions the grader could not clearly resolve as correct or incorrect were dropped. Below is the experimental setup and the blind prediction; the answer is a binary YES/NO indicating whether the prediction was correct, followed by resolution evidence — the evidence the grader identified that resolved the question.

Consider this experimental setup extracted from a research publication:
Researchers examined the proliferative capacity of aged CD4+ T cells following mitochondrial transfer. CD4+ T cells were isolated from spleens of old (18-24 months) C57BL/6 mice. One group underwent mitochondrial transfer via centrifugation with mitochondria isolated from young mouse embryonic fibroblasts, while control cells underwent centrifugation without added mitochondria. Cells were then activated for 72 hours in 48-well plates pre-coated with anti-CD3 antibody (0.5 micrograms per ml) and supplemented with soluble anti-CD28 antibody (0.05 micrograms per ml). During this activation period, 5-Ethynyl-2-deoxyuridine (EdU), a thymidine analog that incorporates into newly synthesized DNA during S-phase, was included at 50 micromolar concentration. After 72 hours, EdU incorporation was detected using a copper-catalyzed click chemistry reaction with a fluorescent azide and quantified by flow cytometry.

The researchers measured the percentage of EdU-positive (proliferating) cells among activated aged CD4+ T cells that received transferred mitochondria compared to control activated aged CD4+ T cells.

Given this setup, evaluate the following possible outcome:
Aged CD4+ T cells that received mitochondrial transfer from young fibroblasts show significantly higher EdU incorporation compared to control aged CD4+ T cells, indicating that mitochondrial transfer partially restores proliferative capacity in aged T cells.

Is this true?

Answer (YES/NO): YES